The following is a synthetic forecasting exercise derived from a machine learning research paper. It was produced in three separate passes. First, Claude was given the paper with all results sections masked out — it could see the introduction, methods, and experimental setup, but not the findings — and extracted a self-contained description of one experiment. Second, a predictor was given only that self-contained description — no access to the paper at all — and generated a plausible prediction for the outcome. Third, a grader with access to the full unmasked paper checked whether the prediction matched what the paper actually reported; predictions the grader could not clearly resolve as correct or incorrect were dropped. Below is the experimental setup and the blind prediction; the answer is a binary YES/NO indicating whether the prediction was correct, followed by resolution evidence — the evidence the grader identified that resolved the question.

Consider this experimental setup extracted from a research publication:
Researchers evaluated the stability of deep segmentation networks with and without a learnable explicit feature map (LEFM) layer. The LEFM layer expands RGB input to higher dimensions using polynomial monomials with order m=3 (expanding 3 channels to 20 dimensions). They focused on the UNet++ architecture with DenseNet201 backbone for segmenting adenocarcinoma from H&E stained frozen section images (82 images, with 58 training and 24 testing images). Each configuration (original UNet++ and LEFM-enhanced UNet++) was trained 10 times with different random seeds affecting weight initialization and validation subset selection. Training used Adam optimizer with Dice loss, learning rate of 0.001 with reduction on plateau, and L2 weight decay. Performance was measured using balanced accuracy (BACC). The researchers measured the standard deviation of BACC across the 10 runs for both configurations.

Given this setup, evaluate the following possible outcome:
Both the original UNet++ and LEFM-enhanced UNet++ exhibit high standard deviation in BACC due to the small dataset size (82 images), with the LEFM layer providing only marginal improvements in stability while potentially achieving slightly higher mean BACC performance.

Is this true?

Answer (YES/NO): NO